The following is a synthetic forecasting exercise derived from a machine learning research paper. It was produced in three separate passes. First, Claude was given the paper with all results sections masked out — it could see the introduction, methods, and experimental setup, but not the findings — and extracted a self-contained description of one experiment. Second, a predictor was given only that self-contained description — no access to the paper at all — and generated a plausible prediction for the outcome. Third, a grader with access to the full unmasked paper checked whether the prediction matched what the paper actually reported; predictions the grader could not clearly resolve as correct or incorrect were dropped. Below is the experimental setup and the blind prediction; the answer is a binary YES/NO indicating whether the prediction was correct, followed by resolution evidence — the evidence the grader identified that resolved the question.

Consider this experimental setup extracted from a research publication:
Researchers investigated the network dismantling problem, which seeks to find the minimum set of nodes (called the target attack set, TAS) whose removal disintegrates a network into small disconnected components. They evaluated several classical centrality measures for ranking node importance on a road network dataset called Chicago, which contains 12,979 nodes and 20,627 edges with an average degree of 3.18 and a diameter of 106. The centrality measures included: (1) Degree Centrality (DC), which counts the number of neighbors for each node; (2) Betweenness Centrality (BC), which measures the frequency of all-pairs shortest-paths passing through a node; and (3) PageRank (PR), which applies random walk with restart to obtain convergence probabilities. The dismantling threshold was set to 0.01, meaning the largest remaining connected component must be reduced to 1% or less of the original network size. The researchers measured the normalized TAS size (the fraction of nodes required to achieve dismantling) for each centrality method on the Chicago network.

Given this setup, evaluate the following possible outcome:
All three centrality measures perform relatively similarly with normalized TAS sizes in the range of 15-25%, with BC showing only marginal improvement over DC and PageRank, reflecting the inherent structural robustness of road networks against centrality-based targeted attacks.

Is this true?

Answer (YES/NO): NO